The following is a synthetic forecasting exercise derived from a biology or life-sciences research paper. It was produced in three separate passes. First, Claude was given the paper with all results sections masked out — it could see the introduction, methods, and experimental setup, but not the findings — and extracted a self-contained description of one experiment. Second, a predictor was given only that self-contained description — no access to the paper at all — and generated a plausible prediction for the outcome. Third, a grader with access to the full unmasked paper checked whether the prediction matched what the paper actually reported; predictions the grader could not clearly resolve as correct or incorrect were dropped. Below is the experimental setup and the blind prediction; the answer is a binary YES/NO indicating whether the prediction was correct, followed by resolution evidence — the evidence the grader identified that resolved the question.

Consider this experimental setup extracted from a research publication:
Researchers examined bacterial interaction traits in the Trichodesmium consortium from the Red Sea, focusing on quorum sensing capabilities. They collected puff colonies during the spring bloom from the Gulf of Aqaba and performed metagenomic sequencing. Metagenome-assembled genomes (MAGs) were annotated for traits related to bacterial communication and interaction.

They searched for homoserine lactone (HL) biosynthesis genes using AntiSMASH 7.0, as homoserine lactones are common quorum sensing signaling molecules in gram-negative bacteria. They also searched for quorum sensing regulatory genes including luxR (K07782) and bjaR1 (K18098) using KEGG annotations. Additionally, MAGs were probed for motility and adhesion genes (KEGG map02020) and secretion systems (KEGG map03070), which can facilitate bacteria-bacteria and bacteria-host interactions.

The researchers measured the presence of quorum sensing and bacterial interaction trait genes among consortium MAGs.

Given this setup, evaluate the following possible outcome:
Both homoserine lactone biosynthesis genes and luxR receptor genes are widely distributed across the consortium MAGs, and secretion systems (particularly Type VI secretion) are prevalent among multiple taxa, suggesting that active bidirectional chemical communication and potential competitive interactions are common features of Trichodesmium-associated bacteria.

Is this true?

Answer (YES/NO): NO